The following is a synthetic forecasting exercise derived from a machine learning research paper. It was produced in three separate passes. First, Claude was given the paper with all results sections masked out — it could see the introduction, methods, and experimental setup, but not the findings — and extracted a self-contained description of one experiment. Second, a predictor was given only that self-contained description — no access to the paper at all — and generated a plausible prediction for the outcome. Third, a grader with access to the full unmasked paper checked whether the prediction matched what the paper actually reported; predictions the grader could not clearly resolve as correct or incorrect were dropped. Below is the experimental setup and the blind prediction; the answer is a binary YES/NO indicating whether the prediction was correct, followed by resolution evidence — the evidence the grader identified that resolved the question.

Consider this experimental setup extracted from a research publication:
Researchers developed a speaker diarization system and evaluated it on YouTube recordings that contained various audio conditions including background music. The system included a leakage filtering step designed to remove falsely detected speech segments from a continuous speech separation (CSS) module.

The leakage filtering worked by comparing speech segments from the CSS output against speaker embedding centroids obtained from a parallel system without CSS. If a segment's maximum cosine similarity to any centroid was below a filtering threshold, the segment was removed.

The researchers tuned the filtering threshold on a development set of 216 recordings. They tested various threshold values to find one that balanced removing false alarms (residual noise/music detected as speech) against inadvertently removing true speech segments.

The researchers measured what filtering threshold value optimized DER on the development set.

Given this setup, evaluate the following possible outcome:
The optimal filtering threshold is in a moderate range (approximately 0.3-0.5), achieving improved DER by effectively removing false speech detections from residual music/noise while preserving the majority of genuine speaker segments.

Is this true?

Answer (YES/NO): NO